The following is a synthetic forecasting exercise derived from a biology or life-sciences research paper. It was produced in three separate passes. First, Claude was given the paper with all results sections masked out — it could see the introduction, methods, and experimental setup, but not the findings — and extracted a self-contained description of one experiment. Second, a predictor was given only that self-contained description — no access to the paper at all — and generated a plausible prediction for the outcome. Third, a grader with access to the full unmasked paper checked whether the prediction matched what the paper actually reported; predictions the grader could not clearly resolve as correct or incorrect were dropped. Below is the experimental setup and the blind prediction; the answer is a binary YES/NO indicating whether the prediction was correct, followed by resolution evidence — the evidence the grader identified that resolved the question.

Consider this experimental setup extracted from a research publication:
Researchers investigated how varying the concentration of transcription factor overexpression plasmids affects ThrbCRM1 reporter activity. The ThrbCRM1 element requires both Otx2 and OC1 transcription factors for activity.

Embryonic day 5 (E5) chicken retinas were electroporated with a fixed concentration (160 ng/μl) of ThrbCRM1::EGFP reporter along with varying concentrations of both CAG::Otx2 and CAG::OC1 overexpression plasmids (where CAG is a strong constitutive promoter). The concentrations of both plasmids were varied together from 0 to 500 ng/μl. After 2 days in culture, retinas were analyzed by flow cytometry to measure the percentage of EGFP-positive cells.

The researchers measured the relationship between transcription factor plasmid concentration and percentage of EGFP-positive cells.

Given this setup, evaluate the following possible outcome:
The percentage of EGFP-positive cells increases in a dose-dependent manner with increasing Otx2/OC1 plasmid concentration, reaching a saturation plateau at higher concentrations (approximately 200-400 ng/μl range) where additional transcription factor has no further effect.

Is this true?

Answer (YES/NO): NO